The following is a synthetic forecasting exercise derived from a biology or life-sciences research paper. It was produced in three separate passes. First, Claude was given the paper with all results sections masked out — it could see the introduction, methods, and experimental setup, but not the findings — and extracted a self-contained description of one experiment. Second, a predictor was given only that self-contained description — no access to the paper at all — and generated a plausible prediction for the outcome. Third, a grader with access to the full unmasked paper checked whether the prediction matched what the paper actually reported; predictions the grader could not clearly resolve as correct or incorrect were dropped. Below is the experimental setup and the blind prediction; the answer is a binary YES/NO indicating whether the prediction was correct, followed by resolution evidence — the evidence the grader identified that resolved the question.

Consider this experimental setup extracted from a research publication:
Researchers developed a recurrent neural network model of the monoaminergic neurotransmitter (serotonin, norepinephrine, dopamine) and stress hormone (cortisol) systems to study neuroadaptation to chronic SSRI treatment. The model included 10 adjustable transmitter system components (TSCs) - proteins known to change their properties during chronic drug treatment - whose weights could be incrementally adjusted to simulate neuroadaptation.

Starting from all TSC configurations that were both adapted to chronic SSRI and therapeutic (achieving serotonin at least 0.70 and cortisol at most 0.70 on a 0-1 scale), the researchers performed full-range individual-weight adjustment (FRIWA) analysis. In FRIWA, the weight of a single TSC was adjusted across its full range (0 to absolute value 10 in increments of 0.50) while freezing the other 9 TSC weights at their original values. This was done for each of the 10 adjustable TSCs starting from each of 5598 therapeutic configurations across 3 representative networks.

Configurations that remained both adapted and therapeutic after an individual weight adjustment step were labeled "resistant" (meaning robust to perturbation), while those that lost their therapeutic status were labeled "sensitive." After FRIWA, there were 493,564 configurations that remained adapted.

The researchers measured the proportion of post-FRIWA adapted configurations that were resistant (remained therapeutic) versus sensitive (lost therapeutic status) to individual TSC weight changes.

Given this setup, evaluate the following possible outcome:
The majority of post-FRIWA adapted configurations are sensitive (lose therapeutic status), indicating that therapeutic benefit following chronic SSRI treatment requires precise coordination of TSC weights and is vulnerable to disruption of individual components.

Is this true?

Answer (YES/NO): NO